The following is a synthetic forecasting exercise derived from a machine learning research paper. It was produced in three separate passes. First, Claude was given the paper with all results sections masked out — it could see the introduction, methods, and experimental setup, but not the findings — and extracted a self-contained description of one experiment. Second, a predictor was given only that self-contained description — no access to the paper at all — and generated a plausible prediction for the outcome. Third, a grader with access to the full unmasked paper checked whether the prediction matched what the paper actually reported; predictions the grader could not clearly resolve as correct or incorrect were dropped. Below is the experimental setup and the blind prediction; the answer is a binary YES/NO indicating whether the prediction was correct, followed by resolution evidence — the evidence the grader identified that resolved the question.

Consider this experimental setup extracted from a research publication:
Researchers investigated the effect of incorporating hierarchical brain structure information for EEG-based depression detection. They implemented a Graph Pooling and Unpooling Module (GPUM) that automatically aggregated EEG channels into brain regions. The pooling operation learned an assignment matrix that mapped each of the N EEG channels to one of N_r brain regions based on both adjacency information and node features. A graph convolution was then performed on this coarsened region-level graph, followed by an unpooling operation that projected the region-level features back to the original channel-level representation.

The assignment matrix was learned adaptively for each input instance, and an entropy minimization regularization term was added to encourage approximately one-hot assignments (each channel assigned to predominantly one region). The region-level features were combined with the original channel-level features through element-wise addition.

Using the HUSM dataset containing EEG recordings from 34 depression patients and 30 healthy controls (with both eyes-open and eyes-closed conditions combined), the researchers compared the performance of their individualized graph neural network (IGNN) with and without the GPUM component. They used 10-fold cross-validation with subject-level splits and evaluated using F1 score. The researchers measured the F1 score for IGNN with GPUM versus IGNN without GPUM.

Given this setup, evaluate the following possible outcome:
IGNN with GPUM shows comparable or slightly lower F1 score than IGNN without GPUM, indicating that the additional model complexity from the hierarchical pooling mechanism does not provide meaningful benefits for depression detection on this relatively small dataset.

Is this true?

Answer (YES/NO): NO